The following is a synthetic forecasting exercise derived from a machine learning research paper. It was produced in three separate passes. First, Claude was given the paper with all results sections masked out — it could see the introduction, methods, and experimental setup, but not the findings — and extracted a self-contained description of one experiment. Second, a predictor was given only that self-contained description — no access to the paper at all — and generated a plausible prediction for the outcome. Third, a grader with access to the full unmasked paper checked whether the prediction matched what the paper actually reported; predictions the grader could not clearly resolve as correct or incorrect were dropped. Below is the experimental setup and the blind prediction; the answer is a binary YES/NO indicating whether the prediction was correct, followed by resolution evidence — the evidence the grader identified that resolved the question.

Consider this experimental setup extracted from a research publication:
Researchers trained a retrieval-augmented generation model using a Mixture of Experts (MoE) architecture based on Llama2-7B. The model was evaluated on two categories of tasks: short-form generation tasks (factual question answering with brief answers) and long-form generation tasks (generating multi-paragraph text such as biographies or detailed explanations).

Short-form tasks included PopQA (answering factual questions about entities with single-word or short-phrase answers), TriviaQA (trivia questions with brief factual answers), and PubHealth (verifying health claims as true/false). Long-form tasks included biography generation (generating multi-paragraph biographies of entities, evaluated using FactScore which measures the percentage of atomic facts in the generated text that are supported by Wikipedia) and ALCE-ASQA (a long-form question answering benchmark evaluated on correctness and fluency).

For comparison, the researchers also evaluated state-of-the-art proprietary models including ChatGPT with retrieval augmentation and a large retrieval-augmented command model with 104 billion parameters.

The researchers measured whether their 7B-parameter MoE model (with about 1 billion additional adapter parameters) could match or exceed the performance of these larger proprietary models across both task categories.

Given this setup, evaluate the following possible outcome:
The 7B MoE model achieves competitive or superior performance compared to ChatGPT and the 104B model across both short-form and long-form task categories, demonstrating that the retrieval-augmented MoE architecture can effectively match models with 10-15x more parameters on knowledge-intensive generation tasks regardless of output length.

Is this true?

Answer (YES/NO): NO